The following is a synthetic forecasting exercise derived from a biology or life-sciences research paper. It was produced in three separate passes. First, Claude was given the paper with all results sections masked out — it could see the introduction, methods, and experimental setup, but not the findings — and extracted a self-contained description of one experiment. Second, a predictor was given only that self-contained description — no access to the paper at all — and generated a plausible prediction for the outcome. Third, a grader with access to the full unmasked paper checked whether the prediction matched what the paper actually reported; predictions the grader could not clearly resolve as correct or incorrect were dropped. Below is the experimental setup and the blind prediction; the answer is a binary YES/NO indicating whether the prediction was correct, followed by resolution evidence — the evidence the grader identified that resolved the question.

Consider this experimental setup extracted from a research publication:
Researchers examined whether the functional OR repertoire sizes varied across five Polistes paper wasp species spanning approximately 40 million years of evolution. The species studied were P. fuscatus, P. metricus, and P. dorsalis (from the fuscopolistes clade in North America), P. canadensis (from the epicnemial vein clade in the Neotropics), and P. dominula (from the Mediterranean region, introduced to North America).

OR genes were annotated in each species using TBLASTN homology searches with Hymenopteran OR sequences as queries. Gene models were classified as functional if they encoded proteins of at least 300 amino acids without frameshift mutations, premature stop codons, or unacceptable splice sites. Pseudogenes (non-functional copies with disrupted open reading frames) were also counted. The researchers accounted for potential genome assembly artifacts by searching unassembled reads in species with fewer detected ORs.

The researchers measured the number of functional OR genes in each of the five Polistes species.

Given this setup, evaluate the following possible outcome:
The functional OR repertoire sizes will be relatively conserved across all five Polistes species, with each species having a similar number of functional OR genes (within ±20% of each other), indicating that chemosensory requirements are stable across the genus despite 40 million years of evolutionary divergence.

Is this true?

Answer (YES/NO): YES